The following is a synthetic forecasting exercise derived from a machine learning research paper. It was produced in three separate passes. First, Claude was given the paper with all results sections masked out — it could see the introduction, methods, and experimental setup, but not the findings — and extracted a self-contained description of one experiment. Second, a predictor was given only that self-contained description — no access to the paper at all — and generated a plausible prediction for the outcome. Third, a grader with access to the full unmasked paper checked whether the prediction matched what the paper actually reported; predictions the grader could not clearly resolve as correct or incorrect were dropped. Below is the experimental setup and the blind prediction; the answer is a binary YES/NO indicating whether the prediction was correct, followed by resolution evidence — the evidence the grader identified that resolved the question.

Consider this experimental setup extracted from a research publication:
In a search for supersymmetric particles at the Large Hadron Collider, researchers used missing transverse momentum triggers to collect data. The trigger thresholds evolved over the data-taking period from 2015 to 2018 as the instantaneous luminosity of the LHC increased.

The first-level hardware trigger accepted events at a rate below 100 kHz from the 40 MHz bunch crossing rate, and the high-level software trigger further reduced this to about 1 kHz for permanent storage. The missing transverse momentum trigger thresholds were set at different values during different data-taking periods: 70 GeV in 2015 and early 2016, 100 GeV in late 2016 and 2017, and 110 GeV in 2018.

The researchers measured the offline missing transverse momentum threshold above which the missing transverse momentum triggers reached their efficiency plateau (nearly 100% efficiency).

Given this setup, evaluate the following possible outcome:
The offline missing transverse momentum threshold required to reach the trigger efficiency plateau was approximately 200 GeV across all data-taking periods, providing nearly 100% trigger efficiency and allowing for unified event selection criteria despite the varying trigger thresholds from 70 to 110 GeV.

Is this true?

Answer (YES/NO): YES